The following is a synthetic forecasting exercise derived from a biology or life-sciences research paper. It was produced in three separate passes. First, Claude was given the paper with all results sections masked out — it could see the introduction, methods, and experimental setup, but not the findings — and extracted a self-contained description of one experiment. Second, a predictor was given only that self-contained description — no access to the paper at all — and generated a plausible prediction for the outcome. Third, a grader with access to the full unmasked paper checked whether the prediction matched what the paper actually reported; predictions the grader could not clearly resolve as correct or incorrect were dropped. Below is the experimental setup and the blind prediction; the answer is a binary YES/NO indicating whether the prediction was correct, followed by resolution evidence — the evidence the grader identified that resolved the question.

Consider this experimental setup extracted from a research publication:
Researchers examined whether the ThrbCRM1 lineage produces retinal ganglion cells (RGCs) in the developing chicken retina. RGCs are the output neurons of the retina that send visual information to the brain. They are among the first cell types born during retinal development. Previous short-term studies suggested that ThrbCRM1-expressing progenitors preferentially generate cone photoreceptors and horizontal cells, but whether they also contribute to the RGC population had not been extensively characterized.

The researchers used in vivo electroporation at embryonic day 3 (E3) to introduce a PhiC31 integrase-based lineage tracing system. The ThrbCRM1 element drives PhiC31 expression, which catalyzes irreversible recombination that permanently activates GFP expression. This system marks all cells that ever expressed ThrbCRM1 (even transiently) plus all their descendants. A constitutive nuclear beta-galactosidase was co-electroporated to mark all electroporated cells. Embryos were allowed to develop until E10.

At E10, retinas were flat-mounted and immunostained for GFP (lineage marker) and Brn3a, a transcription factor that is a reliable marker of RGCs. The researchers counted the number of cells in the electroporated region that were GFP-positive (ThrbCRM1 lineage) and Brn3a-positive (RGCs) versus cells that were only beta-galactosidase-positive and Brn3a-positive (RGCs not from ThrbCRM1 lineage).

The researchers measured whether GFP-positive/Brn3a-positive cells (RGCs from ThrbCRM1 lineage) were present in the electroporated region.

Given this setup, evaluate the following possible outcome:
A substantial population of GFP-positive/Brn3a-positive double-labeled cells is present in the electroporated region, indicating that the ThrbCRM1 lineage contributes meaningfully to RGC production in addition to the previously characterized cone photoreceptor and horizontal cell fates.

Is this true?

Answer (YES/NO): NO